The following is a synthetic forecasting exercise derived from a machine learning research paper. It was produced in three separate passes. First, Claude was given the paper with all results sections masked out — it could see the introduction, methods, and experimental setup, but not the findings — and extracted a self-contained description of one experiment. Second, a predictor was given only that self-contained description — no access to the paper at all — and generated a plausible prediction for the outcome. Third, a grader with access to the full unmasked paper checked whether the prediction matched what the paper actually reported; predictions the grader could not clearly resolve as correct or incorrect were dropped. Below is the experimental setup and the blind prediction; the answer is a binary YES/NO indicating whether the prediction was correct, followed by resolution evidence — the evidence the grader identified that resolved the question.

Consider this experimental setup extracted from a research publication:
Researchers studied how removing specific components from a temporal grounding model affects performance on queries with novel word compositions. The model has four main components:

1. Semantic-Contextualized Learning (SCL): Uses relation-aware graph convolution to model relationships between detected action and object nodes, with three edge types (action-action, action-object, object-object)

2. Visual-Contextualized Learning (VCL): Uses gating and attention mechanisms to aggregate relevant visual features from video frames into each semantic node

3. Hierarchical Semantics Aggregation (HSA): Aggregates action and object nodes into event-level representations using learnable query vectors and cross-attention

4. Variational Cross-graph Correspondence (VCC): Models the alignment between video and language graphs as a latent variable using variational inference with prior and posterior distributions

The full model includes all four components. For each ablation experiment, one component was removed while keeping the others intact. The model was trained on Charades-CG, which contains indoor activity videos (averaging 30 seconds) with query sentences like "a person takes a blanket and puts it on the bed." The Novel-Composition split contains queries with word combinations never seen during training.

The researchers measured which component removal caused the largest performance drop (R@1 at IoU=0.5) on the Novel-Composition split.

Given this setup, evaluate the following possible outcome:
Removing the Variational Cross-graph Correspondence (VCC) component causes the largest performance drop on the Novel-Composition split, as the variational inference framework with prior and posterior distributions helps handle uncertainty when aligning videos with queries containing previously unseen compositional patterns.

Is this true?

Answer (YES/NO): YES